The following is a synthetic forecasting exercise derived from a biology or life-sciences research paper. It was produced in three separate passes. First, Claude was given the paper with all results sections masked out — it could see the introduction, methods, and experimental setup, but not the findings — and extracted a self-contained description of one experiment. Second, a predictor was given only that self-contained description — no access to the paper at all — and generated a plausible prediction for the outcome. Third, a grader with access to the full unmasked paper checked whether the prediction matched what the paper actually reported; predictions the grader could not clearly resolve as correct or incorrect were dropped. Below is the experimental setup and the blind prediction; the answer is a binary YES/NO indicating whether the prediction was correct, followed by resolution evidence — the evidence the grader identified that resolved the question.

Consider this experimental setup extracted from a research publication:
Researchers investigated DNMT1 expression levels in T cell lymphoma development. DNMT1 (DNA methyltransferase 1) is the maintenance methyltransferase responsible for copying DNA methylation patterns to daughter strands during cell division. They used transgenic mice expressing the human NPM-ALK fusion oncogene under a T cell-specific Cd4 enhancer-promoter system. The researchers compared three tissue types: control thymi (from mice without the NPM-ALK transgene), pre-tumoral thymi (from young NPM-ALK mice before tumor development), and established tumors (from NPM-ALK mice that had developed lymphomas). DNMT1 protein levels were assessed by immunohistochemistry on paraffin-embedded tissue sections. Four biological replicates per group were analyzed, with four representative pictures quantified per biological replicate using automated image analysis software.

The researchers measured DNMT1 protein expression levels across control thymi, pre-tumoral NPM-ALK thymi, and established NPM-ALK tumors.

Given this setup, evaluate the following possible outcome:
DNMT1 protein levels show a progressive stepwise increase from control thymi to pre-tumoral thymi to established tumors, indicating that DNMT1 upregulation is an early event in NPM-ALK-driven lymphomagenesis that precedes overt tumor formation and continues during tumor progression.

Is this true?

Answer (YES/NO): YES